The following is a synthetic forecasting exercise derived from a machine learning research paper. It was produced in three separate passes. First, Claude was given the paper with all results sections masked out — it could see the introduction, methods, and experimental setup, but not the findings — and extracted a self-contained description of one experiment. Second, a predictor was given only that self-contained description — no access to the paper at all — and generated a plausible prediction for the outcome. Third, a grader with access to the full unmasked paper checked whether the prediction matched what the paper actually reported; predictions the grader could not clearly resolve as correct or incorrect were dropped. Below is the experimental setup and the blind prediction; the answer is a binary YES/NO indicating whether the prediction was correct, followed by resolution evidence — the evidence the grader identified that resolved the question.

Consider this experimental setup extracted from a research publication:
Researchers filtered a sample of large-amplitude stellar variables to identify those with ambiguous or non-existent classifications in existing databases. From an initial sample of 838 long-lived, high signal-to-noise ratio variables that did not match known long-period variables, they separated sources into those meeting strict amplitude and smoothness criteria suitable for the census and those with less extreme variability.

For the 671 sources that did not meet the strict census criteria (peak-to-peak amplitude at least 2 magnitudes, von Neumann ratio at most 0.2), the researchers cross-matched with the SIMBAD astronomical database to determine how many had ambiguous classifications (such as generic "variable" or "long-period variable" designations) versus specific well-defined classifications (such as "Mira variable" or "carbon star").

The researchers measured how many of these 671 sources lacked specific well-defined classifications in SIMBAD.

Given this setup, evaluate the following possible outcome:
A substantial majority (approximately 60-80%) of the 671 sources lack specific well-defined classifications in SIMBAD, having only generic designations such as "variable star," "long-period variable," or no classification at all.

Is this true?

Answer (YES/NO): NO